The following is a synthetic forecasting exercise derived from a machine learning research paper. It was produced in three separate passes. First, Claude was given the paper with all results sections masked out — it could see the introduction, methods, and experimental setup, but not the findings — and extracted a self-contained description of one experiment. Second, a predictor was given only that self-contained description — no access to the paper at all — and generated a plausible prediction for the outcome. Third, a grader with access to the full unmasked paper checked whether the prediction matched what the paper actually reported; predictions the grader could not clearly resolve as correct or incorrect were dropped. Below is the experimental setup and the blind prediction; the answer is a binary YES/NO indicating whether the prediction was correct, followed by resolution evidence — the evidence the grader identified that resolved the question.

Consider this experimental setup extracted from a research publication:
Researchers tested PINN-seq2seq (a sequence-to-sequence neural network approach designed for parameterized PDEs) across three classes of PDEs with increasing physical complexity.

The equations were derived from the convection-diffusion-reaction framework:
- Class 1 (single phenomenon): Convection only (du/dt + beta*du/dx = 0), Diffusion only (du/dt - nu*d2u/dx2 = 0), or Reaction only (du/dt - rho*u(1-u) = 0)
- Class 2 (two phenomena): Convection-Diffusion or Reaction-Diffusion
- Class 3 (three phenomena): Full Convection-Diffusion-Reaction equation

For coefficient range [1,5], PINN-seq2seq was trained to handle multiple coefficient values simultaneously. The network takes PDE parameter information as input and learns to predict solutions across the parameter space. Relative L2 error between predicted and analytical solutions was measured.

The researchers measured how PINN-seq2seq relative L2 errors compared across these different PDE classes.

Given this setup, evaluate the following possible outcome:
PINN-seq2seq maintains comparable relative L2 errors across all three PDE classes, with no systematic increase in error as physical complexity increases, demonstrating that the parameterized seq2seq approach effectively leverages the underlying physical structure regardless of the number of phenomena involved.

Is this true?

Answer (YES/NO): NO